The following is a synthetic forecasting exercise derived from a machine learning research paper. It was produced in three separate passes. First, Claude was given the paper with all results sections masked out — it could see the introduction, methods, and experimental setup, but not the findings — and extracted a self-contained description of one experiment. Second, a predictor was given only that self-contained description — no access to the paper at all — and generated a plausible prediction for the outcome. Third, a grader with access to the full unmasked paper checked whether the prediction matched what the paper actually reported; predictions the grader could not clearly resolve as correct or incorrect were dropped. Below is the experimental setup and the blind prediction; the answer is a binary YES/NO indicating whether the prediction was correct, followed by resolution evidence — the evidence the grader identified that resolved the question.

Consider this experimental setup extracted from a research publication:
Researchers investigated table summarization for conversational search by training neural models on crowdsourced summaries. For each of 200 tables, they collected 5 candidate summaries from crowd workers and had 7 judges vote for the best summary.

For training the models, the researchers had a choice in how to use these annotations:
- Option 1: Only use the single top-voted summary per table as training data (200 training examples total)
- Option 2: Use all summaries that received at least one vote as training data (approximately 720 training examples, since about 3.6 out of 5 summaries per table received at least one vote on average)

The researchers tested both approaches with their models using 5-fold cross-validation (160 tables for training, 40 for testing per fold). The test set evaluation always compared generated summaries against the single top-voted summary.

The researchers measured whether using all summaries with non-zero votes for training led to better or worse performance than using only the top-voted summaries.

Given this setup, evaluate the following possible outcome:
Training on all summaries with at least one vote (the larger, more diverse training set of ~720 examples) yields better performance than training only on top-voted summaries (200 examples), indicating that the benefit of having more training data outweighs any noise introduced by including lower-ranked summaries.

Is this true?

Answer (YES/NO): YES